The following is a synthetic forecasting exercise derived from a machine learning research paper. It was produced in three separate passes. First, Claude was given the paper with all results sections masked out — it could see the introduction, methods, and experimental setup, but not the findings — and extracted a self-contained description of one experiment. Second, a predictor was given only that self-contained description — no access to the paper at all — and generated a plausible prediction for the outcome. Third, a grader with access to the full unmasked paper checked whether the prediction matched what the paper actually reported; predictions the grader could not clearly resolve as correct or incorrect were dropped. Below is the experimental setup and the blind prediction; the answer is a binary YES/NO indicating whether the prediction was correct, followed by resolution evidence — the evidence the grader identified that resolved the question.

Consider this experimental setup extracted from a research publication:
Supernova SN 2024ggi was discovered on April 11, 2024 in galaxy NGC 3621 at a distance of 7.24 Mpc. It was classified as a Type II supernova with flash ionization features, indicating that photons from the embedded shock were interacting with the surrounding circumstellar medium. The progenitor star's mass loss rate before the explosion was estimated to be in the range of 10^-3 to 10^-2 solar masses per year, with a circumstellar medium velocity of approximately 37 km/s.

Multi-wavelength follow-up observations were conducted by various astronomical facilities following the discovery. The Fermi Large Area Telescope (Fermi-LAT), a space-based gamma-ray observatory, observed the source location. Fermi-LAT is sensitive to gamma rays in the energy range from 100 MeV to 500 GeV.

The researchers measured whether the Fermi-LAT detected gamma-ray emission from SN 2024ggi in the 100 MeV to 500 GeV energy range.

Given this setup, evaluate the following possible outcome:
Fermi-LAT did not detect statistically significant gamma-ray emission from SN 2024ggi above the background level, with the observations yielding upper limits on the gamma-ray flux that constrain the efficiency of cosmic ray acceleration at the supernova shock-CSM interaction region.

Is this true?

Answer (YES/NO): NO